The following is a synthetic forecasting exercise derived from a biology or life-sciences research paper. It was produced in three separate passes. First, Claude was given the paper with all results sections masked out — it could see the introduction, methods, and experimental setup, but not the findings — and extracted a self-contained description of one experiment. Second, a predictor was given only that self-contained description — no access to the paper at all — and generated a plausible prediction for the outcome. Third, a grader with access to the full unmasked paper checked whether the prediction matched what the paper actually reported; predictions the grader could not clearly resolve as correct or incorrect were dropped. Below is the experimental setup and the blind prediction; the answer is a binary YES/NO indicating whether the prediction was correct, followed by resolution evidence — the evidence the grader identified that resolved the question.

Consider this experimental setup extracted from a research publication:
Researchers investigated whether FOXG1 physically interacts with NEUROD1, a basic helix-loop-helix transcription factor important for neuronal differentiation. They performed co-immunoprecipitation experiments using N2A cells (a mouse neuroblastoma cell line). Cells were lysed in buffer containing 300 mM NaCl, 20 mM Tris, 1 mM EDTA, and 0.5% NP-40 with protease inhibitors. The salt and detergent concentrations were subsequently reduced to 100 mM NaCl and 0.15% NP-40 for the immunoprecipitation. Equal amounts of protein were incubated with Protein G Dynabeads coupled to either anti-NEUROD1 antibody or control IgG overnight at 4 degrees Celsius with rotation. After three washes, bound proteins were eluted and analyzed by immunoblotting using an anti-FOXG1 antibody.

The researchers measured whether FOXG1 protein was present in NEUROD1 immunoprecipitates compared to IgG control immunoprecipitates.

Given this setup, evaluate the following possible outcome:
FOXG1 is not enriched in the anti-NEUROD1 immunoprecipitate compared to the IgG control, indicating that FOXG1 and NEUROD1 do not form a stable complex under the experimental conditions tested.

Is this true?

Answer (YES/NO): NO